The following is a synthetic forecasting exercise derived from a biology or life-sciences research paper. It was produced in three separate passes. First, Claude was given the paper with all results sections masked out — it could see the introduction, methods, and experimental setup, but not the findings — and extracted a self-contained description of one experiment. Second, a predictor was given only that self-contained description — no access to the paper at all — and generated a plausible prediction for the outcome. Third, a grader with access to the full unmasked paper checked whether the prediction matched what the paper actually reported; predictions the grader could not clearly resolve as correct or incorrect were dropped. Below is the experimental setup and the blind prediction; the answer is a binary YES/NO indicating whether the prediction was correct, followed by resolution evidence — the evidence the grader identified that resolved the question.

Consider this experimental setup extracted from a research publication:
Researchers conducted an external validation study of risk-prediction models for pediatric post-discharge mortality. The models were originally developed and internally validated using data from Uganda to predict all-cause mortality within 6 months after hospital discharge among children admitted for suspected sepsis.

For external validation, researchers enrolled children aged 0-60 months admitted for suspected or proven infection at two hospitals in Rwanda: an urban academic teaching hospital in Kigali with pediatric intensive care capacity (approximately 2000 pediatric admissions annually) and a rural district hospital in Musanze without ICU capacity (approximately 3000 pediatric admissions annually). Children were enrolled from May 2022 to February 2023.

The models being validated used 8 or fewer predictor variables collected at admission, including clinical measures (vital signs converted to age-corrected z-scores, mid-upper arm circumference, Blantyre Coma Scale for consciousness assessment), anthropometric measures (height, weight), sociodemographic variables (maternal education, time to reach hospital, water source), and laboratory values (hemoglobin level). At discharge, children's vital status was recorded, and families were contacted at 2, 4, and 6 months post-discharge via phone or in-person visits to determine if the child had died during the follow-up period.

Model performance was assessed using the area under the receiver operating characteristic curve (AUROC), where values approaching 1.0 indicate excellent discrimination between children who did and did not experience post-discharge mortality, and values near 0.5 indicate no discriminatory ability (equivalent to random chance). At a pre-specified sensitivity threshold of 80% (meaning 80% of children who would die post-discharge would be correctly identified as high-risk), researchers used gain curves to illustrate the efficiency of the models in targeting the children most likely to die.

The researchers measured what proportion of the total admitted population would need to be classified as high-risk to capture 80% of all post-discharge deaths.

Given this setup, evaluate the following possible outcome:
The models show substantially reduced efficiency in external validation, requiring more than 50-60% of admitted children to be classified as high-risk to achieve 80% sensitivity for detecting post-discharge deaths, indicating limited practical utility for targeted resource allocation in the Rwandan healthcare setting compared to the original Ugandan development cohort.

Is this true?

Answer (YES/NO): NO